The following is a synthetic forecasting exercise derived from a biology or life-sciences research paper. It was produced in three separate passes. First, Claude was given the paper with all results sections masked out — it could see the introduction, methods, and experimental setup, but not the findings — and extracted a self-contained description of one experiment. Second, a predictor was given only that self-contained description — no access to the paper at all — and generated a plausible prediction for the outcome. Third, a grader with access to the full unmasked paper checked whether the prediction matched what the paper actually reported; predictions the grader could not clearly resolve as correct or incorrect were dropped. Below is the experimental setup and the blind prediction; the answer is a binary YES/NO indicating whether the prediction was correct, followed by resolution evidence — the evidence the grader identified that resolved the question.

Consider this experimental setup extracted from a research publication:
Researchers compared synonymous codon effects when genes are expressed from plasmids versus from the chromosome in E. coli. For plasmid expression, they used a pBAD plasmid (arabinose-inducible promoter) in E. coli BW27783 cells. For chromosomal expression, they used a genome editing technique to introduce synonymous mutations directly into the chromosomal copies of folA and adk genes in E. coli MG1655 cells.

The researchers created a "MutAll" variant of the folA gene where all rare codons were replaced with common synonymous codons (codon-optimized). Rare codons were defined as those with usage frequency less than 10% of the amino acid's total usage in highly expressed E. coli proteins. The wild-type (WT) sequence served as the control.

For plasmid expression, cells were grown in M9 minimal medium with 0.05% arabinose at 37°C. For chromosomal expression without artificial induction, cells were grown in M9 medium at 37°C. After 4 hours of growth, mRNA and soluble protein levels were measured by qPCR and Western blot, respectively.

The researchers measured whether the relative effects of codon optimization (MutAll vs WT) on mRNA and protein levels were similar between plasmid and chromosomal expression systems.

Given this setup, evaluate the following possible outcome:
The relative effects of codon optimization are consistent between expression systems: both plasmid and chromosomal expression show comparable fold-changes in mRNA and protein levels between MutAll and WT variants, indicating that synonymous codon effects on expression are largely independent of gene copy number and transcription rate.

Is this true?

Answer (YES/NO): NO